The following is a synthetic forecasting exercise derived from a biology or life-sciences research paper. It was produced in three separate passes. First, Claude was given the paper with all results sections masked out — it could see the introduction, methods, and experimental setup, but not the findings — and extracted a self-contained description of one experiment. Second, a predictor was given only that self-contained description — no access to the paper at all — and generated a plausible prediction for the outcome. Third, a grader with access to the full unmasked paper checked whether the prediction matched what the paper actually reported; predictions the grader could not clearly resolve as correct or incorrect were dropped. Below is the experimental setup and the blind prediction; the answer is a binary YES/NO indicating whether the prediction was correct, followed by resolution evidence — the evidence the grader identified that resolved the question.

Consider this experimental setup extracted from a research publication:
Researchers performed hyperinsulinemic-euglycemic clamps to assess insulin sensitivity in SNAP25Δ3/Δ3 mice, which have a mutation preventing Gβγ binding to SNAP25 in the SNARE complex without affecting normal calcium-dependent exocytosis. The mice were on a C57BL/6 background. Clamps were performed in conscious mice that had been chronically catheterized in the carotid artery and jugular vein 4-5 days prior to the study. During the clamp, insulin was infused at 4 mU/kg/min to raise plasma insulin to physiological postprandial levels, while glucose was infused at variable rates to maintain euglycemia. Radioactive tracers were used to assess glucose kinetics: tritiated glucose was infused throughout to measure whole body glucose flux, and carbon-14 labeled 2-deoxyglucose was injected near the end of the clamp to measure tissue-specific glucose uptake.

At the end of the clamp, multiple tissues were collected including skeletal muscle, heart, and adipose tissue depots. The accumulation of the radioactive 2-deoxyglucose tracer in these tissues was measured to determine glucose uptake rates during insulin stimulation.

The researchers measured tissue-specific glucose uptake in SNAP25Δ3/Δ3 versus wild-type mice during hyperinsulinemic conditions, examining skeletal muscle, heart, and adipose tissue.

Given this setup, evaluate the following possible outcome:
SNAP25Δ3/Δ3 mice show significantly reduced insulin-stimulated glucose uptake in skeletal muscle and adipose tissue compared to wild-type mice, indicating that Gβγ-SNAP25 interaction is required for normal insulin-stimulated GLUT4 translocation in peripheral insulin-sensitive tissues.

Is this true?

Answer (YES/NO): NO